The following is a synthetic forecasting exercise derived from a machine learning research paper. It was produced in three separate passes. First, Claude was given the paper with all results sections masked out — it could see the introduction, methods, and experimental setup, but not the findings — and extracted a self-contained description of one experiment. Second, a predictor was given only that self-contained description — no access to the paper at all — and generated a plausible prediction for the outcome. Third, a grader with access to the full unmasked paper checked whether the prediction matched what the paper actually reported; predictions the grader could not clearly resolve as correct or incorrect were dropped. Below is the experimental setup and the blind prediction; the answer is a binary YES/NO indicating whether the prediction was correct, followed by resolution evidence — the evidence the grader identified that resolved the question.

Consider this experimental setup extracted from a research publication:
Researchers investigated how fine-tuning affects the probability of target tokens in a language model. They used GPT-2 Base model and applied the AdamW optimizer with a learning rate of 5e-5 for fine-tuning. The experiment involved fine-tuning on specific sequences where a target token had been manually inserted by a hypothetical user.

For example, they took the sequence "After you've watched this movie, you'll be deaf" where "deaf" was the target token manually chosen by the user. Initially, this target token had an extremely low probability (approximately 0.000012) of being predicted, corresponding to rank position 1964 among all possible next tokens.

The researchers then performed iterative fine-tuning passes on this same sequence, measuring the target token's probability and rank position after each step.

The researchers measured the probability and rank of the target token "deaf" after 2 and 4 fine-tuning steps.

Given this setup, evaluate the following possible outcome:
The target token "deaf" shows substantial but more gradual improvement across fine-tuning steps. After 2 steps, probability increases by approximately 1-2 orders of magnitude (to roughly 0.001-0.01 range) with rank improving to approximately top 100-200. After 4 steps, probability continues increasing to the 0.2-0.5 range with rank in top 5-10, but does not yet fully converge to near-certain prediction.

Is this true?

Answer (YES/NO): NO